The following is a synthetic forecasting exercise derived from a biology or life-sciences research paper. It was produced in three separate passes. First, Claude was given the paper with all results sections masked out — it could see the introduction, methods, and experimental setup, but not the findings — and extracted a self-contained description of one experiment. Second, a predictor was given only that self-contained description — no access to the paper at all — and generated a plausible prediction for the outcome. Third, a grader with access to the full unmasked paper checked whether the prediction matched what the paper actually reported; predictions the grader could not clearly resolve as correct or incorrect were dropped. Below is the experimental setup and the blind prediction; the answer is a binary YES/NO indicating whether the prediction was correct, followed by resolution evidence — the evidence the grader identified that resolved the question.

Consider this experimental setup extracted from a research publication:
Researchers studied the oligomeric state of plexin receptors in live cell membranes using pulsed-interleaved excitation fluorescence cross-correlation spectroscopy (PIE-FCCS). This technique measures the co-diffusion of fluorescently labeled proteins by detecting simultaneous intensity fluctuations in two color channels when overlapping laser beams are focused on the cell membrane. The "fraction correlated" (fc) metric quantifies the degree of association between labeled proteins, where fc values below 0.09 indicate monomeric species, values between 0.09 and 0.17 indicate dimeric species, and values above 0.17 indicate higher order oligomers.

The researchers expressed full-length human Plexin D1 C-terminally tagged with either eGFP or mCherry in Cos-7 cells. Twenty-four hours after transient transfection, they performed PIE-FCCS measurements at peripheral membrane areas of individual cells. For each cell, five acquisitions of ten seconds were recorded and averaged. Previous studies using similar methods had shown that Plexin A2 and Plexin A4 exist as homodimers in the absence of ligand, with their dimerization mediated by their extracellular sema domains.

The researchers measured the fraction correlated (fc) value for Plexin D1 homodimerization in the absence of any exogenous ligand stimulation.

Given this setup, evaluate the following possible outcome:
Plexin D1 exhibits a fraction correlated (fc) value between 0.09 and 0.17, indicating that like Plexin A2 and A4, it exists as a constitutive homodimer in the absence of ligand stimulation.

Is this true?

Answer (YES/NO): NO